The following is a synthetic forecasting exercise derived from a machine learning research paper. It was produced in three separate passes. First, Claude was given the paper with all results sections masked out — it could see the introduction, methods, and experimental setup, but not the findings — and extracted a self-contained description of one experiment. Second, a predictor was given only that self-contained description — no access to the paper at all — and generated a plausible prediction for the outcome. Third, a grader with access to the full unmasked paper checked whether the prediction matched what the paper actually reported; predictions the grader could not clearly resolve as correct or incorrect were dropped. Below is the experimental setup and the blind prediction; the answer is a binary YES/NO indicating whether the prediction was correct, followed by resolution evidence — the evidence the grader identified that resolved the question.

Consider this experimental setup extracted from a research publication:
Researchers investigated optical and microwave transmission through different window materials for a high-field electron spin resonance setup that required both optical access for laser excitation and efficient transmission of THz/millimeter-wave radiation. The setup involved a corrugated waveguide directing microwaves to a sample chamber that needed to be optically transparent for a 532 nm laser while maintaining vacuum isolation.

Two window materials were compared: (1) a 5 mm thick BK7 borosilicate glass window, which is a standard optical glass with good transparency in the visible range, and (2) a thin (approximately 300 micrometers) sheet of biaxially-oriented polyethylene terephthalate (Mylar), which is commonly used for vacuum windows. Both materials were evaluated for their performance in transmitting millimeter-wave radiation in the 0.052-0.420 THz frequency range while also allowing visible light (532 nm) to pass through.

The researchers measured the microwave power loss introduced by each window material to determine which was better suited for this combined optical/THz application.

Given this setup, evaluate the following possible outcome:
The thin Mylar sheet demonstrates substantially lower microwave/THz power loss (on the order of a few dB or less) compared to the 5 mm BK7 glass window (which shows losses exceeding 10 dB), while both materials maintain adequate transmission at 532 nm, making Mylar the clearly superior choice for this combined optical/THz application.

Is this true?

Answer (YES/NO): NO